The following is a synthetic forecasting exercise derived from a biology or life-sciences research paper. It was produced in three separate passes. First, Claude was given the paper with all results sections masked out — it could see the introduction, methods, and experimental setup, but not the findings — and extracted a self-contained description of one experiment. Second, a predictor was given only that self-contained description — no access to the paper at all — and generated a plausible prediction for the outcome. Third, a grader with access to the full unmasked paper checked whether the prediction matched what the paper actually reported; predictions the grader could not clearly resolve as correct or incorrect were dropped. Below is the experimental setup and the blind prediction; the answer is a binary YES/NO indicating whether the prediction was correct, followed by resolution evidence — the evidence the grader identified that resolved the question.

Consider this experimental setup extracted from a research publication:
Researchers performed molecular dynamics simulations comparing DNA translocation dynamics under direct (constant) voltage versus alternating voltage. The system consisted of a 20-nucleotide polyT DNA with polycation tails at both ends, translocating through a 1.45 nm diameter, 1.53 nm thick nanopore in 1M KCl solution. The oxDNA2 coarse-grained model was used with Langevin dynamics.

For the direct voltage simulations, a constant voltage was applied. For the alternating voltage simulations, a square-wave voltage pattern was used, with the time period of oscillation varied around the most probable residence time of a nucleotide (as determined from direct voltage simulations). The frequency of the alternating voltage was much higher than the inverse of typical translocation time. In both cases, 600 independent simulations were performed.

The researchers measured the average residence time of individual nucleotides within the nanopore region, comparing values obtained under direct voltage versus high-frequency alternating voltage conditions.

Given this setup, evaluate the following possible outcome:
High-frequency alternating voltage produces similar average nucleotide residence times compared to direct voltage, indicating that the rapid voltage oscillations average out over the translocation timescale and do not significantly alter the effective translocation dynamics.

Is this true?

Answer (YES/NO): NO